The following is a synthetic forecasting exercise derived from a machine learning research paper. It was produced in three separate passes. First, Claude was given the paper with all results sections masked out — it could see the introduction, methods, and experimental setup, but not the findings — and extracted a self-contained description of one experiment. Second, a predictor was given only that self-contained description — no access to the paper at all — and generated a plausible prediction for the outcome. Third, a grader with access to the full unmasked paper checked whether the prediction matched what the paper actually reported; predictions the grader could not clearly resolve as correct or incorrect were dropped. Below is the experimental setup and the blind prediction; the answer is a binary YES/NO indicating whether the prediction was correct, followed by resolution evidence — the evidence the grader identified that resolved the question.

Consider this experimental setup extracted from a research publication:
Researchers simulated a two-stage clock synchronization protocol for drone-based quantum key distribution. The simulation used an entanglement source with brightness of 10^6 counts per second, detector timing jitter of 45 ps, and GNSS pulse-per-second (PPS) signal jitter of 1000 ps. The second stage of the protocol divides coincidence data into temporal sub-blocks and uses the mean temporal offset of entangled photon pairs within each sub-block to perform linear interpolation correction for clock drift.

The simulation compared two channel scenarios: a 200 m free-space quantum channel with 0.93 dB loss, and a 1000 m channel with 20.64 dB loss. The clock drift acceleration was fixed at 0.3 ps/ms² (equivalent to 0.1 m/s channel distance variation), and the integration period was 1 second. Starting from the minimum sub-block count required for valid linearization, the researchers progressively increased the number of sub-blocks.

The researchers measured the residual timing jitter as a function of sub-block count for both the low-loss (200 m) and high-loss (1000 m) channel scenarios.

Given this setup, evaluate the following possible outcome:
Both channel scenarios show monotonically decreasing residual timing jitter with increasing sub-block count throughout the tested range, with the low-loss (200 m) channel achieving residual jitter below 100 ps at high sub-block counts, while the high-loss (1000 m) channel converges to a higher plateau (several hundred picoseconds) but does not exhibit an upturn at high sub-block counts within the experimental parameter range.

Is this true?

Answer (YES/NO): NO